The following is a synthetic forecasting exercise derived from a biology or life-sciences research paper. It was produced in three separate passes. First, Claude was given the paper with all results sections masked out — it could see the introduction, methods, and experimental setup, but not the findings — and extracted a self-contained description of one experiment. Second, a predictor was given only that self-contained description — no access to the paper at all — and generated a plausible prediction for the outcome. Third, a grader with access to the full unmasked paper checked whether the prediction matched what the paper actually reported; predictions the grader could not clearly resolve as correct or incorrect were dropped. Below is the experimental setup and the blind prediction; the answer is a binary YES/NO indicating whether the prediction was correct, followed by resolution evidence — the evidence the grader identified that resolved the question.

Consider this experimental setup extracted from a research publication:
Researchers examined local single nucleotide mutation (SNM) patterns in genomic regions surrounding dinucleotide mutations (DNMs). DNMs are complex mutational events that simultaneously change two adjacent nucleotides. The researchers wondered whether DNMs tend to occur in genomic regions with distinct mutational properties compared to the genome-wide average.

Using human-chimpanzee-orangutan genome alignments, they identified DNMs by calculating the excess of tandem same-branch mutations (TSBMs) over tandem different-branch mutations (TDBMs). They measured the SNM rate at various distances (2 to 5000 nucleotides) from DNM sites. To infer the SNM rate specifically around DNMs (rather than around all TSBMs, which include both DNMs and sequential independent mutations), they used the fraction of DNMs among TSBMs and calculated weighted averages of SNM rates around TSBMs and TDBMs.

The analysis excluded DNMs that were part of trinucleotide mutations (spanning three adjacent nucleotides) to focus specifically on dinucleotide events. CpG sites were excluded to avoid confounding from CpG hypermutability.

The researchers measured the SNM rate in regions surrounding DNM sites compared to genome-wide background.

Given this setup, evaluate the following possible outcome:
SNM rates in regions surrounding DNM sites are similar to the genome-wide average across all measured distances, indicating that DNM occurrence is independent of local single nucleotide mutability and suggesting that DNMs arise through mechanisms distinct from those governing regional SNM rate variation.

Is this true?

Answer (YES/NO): NO